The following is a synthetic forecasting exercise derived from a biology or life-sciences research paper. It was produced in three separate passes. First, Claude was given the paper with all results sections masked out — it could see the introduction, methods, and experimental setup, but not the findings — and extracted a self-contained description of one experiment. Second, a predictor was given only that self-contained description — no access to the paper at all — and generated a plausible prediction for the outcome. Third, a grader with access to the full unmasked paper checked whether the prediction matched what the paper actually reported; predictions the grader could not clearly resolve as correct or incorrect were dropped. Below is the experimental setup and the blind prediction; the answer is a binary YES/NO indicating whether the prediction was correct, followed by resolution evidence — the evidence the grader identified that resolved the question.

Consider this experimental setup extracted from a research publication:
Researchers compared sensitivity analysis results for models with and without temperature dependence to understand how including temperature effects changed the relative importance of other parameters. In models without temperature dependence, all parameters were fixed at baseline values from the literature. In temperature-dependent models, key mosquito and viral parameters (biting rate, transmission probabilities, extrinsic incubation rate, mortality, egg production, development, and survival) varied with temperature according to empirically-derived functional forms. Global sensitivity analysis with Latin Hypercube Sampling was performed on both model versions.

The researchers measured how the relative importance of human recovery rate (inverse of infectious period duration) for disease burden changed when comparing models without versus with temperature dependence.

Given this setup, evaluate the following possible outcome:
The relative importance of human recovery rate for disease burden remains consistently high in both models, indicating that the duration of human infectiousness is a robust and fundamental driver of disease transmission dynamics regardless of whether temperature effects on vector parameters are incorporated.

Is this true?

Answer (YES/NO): YES